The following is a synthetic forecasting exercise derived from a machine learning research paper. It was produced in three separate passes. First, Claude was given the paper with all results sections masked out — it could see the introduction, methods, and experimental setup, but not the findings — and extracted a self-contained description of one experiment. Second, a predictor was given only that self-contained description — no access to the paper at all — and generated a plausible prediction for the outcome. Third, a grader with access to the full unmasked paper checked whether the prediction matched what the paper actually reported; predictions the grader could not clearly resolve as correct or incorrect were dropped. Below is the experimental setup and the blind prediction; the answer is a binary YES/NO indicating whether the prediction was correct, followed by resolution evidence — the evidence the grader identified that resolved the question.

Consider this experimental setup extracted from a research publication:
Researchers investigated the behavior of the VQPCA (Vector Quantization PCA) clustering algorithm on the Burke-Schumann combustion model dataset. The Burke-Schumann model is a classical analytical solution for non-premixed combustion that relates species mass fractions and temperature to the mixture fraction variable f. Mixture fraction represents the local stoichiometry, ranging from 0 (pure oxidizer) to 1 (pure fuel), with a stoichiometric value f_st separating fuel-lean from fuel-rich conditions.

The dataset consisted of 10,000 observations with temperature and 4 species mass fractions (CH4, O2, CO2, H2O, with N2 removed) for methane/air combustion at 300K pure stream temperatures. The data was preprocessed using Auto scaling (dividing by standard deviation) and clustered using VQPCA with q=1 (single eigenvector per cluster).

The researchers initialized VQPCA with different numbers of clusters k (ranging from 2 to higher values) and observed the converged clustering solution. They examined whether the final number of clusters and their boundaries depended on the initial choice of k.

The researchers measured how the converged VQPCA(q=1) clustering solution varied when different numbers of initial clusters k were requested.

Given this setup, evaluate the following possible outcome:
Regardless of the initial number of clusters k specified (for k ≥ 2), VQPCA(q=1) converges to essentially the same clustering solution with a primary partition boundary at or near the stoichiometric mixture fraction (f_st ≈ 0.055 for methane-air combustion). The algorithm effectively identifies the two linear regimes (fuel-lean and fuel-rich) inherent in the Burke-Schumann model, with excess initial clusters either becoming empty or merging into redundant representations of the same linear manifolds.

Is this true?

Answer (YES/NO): YES